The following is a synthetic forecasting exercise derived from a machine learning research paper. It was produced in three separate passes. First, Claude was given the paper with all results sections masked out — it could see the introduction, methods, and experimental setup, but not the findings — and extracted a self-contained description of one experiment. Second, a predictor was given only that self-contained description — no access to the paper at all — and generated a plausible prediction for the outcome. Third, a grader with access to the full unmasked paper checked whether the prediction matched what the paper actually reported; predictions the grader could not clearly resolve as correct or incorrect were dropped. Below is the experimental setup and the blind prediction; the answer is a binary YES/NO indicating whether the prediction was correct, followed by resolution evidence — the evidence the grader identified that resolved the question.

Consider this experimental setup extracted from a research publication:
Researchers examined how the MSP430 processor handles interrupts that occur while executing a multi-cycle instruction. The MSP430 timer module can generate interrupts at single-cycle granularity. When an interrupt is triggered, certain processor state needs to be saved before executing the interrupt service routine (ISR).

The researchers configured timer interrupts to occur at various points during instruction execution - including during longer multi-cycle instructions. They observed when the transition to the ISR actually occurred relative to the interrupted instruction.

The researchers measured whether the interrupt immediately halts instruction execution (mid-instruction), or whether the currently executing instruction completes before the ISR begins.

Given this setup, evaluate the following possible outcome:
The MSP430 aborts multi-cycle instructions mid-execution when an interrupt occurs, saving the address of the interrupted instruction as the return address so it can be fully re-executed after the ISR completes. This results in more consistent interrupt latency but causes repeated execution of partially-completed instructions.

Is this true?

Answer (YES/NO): NO